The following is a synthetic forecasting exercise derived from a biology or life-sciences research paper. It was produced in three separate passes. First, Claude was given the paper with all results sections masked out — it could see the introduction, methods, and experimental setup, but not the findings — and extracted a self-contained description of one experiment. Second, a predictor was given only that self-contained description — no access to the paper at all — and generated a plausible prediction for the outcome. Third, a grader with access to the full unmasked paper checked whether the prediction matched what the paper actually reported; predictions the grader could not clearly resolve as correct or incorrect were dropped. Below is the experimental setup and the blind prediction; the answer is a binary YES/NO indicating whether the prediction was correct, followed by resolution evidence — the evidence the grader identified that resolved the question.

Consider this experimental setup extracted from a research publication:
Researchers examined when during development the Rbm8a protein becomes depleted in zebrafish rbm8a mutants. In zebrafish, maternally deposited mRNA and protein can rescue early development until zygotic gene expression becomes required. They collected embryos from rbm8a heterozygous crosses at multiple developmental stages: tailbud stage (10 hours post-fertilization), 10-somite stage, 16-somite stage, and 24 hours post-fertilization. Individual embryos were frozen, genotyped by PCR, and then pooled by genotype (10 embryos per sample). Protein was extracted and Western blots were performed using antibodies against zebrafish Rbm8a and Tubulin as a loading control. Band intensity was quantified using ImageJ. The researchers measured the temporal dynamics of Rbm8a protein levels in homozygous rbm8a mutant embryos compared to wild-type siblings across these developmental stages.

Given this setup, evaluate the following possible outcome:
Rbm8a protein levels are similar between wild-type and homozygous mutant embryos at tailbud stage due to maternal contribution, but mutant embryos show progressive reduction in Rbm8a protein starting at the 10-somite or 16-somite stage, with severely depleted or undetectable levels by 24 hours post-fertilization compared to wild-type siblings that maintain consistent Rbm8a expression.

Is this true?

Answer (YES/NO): YES